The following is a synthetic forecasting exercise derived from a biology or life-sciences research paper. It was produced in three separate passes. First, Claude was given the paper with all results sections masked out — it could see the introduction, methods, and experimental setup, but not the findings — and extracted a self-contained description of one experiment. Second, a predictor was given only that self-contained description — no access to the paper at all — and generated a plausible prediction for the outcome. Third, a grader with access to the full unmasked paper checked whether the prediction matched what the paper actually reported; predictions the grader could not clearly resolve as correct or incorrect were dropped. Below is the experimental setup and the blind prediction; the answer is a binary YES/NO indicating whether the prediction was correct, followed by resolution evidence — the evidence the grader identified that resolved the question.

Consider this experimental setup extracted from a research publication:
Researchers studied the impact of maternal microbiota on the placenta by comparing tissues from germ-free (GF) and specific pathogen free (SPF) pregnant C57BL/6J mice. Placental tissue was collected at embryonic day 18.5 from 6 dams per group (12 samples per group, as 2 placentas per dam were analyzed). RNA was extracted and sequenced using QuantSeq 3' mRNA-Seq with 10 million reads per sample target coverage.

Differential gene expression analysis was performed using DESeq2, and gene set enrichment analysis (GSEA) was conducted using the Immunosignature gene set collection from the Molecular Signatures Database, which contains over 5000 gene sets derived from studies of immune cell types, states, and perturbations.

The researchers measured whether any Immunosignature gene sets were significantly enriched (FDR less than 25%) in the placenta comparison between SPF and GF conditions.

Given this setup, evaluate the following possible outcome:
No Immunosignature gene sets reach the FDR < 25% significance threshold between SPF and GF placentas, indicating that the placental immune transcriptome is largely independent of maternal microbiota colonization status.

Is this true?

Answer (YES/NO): NO